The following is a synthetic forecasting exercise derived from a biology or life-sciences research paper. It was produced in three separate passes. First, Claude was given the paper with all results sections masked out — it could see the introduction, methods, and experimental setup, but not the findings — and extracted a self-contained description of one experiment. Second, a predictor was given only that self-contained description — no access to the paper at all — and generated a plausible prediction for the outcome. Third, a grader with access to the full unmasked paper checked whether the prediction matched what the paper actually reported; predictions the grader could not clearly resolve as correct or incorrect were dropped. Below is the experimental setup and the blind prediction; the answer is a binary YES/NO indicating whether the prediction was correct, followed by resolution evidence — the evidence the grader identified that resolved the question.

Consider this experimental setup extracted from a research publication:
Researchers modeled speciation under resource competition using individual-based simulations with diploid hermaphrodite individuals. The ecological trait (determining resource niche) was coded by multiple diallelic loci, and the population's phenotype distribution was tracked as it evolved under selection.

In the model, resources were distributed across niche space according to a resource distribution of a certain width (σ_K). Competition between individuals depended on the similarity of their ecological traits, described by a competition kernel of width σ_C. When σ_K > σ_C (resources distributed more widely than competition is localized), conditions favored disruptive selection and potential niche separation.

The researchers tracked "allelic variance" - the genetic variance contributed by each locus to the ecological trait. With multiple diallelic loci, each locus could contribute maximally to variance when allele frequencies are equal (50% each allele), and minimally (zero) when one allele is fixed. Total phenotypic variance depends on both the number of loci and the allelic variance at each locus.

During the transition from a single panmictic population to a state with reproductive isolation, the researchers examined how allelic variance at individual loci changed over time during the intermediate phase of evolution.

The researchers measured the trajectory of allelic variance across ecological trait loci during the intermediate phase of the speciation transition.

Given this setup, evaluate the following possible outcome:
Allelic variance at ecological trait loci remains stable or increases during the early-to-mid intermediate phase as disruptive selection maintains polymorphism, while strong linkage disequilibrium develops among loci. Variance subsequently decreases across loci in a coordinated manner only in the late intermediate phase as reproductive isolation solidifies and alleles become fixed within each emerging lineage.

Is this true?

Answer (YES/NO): NO